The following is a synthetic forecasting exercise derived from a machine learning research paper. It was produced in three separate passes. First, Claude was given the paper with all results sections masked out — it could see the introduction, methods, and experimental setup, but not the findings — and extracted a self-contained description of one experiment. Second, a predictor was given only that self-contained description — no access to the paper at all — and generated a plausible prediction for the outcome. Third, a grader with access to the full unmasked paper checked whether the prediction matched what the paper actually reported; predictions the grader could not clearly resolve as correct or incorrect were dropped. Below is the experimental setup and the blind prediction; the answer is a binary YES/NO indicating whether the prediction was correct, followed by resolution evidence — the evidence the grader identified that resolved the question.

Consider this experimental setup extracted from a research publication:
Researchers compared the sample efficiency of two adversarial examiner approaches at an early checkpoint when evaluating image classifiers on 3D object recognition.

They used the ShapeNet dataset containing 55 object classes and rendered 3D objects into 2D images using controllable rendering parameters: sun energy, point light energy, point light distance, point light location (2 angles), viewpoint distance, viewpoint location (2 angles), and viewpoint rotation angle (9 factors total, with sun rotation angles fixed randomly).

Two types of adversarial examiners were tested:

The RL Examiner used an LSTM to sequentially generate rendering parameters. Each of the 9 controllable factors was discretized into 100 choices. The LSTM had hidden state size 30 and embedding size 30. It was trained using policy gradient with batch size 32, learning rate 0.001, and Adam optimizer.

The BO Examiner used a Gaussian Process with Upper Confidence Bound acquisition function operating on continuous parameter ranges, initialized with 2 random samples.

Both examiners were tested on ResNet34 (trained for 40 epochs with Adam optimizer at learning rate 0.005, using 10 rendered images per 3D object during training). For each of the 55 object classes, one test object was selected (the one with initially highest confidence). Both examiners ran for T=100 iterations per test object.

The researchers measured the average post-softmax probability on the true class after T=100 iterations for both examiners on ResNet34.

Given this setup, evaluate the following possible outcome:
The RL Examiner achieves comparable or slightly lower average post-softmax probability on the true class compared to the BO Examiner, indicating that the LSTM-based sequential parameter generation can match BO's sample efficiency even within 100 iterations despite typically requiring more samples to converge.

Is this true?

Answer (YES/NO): NO